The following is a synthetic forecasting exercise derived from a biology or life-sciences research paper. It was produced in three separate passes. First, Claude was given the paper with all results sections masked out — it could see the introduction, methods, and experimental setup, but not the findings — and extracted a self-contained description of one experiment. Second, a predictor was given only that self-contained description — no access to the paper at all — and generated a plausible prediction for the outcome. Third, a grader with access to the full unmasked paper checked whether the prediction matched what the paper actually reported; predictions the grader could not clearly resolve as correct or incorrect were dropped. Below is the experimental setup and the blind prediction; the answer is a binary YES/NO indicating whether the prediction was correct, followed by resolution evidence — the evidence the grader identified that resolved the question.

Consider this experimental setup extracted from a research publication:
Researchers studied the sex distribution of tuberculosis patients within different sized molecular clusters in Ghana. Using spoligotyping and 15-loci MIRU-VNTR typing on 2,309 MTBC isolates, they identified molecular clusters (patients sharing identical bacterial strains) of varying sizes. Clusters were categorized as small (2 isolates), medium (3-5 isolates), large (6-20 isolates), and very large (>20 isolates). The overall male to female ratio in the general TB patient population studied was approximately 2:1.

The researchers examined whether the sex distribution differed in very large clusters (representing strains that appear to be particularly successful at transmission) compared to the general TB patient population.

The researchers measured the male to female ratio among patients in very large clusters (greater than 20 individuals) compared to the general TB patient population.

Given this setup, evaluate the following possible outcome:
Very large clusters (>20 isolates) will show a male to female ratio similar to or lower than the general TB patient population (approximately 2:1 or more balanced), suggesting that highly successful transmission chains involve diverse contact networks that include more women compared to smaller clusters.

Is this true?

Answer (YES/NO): NO